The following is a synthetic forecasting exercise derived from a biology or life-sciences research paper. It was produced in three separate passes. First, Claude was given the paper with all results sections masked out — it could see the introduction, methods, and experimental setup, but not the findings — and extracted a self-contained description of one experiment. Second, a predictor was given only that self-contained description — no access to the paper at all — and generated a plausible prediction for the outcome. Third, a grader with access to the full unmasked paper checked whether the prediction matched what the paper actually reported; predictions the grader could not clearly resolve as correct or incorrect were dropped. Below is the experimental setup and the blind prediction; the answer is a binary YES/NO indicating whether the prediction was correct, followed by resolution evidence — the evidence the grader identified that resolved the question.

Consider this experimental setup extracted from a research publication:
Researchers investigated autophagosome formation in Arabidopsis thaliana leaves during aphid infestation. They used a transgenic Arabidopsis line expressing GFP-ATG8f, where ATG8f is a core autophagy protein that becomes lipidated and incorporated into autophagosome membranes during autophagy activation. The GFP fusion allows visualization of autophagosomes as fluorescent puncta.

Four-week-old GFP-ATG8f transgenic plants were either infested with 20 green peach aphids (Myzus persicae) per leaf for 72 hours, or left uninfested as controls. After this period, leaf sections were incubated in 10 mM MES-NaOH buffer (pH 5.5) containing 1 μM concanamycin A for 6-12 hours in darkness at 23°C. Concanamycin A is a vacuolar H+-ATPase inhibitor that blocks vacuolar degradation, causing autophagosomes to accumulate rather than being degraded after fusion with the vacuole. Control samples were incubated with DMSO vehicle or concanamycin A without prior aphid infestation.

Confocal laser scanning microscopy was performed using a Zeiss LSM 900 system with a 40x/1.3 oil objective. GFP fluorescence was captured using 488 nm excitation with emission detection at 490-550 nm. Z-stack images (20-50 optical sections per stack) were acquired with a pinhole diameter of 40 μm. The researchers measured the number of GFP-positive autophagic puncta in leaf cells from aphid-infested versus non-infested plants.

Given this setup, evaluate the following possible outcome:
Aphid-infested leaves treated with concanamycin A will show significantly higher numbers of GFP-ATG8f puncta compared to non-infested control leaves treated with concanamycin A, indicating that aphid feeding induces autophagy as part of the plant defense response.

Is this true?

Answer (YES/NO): YES